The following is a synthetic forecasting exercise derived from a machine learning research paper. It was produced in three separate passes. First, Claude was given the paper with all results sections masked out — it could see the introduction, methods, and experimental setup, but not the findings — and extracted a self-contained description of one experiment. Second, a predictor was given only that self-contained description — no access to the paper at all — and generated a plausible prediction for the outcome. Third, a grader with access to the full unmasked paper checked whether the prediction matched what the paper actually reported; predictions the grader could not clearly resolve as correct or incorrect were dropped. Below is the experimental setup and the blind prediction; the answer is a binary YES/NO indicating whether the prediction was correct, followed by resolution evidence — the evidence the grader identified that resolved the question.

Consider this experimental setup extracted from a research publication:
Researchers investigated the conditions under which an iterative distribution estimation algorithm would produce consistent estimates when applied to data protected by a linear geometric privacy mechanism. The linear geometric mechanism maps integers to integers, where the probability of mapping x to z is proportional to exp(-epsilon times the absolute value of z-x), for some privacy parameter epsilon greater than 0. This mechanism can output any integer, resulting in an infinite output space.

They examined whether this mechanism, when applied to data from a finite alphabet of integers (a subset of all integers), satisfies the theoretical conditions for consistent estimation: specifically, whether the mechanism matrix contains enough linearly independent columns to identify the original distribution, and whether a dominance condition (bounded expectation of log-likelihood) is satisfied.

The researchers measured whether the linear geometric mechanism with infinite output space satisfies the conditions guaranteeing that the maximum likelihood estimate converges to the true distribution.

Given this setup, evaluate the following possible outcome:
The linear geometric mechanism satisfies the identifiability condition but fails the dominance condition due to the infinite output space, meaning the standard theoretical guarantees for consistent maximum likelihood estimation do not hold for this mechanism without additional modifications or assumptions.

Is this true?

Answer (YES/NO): NO